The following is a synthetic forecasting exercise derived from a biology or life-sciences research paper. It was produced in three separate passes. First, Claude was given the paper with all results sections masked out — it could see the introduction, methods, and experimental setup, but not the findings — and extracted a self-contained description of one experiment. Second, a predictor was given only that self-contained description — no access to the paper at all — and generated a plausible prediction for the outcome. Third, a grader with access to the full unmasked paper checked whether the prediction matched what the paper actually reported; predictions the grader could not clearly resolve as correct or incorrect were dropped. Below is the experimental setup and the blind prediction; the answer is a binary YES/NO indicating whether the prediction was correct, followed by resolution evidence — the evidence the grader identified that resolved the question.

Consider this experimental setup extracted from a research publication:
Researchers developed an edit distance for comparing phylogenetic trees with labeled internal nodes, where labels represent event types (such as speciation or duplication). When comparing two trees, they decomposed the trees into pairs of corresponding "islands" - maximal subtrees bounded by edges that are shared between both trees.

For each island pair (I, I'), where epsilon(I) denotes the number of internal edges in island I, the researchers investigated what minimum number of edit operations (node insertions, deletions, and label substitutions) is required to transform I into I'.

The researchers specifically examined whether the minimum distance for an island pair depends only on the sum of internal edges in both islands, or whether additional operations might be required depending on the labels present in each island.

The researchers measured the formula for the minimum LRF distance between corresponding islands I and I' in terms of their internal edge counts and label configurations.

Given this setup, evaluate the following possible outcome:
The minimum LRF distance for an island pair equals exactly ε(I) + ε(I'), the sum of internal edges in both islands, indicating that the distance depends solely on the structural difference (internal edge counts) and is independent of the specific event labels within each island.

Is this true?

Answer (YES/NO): NO